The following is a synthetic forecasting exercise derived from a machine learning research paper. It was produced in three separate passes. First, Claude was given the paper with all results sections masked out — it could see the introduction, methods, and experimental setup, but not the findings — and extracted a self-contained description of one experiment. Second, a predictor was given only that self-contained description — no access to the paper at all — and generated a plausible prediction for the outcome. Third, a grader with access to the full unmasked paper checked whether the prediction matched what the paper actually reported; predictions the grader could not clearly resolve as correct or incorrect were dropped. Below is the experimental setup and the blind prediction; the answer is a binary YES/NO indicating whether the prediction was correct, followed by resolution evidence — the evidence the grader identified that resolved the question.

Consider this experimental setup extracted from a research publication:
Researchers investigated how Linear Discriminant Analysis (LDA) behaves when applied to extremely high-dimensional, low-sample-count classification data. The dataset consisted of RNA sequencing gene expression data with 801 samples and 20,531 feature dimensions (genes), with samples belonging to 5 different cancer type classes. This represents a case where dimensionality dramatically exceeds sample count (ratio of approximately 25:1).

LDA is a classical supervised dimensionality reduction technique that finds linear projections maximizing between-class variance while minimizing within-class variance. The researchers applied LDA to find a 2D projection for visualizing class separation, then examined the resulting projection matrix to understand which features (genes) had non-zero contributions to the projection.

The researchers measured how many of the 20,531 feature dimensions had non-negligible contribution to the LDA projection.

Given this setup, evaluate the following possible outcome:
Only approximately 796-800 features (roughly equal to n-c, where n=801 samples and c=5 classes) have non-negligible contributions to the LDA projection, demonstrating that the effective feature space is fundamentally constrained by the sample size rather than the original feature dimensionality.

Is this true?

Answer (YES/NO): NO